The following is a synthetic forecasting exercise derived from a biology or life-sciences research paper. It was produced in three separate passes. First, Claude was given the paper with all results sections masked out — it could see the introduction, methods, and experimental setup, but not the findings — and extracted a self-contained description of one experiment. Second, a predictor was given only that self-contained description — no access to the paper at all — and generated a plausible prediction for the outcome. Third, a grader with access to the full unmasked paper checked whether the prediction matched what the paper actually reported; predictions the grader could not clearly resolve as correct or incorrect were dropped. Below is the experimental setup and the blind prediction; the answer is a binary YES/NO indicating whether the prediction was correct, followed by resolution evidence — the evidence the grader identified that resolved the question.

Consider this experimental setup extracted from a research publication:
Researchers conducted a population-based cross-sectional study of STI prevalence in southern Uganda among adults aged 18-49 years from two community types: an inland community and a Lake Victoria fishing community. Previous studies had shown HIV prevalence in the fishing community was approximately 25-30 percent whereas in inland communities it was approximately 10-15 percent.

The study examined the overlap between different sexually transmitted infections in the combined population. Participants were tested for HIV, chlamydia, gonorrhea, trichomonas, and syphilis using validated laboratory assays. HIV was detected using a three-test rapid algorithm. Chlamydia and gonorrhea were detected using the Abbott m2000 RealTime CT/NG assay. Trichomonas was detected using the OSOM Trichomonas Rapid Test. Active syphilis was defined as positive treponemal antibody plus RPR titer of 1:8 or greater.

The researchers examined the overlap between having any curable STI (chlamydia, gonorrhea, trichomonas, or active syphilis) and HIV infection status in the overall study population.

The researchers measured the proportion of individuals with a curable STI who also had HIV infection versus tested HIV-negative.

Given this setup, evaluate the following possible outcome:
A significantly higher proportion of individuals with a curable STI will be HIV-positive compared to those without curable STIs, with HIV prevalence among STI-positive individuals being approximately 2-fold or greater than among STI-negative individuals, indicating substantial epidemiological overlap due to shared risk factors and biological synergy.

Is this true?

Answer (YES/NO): NO